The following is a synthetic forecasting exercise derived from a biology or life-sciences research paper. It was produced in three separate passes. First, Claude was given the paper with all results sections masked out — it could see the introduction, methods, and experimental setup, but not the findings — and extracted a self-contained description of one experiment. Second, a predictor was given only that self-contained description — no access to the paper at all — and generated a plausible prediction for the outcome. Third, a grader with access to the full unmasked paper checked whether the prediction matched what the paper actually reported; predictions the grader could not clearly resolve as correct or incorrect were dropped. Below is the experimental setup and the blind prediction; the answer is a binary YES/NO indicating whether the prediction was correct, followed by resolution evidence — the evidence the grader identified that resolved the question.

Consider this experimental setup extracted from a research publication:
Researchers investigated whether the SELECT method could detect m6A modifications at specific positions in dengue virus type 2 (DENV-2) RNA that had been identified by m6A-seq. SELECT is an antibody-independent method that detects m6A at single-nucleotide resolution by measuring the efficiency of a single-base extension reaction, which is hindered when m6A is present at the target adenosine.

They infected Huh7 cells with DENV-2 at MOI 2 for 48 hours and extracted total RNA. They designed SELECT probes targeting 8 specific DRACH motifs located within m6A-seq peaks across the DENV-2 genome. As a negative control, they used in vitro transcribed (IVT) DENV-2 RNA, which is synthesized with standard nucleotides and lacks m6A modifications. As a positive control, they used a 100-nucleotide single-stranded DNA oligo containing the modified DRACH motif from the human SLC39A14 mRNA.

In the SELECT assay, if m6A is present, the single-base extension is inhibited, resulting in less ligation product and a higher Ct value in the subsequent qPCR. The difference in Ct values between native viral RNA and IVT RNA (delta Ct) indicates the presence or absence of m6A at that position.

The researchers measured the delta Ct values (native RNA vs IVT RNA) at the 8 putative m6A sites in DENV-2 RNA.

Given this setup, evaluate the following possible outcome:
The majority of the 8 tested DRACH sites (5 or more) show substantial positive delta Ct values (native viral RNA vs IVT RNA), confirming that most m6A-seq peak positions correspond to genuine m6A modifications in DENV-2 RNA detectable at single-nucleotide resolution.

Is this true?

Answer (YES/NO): NO